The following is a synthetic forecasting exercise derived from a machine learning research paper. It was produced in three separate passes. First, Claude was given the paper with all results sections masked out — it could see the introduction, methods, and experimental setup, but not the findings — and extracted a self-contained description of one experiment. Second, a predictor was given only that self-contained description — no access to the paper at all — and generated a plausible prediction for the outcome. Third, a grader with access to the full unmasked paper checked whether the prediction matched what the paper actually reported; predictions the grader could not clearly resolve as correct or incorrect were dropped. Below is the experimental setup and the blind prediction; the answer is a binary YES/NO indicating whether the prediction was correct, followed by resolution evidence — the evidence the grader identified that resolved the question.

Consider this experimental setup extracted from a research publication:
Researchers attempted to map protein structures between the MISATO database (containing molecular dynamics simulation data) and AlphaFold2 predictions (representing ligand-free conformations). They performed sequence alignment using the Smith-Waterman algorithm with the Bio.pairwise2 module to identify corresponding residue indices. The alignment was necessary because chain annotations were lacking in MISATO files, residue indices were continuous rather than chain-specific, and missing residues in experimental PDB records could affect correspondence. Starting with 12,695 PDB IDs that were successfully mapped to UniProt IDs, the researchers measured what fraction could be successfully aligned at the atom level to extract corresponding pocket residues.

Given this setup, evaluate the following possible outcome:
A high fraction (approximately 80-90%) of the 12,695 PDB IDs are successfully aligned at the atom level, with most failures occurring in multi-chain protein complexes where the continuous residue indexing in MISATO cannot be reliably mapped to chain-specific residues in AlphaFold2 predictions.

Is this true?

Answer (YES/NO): NO